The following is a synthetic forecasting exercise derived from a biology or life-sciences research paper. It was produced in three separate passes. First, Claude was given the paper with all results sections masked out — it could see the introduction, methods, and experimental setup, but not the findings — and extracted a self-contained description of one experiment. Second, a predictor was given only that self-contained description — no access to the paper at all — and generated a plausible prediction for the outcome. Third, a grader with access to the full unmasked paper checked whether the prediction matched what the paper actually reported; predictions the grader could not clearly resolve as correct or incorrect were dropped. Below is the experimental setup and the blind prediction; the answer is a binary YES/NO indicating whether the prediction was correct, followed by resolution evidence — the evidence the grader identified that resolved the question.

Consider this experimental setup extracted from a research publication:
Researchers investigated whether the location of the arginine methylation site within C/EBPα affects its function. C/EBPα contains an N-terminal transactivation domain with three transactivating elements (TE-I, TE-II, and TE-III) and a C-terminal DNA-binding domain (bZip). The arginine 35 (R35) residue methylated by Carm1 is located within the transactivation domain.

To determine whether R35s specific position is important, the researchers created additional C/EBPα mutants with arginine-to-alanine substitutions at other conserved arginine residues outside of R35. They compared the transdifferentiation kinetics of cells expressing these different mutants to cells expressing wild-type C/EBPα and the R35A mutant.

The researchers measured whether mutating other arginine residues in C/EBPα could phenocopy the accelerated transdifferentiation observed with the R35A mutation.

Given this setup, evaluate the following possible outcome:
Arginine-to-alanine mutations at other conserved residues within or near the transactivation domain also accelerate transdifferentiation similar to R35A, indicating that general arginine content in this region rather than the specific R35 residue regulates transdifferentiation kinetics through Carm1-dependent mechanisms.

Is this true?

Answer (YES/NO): NO